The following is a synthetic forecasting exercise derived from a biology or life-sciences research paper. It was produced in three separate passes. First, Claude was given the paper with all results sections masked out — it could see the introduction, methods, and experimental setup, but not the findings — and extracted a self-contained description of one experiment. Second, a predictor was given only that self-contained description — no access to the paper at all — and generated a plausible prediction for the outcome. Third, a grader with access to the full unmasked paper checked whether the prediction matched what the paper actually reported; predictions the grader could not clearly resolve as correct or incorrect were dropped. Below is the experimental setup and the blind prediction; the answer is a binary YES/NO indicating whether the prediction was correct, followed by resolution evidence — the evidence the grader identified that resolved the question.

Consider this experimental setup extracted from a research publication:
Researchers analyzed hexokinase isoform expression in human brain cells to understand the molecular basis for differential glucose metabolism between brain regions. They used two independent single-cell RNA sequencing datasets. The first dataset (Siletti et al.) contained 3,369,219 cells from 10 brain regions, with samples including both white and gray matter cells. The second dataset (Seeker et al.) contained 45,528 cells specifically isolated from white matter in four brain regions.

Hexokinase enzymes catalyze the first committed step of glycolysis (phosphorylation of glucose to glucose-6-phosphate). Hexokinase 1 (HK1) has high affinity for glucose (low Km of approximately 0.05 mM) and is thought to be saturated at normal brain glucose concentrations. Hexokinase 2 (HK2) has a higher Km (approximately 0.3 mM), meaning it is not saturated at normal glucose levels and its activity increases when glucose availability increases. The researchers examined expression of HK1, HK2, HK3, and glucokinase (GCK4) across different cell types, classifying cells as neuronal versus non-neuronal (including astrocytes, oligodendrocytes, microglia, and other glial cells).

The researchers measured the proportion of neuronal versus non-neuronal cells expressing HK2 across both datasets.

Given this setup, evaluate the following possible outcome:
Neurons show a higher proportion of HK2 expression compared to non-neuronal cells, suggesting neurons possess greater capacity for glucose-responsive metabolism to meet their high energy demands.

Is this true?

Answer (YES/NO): NO